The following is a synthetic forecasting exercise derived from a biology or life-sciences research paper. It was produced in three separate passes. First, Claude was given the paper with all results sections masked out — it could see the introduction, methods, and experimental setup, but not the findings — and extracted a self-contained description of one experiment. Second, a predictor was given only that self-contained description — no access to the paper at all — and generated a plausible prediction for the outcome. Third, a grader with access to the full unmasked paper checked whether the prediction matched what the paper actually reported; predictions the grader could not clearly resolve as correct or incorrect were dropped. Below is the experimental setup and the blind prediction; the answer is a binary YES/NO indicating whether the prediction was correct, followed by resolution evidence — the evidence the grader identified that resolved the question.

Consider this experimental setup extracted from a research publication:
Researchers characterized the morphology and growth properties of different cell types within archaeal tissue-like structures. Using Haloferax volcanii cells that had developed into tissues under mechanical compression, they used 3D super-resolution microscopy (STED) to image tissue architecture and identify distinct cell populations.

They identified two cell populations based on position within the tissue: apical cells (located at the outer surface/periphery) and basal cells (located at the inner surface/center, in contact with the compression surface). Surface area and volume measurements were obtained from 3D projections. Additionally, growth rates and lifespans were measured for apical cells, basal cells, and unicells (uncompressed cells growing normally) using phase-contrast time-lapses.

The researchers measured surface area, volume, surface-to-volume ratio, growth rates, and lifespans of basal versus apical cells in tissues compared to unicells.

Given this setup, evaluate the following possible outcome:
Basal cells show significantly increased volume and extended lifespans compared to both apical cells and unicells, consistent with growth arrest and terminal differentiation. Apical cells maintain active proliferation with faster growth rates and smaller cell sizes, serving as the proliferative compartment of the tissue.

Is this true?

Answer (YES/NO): NO